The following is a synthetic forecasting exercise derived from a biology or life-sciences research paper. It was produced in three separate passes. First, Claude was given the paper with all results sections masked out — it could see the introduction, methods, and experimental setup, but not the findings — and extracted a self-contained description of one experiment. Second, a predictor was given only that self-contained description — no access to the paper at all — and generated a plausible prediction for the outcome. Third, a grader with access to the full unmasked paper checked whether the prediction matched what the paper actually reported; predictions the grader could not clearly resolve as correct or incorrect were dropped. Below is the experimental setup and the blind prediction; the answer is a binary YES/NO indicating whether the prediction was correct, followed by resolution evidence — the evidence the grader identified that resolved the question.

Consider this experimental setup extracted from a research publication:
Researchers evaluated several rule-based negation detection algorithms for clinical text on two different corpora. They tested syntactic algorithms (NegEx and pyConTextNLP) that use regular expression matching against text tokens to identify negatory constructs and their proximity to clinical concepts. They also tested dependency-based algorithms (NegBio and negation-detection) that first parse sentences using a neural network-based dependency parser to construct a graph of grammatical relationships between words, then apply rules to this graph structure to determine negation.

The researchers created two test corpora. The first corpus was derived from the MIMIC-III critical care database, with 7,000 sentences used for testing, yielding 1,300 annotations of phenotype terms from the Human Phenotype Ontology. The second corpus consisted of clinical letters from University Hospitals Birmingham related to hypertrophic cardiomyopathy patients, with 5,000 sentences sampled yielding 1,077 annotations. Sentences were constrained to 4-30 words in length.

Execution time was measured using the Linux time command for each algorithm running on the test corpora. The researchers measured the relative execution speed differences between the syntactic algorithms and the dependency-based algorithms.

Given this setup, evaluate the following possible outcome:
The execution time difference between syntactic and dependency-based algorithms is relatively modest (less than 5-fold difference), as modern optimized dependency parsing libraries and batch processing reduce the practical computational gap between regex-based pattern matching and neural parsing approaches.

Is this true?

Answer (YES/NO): NO